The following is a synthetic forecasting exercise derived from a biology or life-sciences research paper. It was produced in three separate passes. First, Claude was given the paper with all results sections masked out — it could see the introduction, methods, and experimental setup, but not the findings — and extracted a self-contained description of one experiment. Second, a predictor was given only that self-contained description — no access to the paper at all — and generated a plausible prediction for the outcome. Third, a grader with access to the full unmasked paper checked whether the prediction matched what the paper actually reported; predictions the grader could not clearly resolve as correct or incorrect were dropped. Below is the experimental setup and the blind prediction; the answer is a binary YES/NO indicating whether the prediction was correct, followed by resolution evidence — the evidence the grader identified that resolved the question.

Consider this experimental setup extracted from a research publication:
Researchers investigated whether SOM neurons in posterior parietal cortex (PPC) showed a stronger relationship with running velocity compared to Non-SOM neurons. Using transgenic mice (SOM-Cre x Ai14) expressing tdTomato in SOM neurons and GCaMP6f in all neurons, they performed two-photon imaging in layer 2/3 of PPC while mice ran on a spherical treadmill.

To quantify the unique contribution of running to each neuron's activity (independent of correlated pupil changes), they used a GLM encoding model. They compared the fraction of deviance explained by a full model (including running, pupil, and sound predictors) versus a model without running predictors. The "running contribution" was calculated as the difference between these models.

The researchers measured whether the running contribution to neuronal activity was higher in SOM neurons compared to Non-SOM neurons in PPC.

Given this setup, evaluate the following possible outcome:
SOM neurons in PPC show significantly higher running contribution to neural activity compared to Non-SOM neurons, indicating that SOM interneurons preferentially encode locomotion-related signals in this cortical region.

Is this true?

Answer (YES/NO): YES